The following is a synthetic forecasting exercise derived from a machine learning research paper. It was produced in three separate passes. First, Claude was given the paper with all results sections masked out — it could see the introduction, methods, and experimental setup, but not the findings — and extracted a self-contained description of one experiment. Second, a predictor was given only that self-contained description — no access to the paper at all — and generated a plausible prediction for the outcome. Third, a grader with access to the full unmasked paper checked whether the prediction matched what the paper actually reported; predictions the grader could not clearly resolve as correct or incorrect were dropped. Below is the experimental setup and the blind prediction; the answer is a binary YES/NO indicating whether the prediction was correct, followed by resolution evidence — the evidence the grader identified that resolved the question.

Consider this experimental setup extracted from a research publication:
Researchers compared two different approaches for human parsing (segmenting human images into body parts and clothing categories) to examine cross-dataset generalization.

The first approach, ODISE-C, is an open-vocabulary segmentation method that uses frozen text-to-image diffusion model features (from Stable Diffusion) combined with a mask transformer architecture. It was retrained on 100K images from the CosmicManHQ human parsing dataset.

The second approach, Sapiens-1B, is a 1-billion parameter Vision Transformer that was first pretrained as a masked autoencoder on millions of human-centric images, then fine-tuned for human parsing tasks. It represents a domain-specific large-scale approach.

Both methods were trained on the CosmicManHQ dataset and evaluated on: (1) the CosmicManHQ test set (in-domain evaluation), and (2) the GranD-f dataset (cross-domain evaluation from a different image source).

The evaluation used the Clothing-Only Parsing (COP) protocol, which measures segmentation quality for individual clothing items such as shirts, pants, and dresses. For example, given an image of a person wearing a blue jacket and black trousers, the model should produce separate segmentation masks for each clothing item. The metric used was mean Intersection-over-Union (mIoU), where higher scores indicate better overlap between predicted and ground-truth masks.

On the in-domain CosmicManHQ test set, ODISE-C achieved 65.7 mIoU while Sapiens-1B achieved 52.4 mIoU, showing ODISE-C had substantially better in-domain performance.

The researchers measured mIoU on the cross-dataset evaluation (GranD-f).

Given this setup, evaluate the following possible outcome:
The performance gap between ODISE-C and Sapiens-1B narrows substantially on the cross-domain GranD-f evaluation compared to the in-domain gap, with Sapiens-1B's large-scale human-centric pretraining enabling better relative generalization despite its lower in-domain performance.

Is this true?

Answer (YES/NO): NO